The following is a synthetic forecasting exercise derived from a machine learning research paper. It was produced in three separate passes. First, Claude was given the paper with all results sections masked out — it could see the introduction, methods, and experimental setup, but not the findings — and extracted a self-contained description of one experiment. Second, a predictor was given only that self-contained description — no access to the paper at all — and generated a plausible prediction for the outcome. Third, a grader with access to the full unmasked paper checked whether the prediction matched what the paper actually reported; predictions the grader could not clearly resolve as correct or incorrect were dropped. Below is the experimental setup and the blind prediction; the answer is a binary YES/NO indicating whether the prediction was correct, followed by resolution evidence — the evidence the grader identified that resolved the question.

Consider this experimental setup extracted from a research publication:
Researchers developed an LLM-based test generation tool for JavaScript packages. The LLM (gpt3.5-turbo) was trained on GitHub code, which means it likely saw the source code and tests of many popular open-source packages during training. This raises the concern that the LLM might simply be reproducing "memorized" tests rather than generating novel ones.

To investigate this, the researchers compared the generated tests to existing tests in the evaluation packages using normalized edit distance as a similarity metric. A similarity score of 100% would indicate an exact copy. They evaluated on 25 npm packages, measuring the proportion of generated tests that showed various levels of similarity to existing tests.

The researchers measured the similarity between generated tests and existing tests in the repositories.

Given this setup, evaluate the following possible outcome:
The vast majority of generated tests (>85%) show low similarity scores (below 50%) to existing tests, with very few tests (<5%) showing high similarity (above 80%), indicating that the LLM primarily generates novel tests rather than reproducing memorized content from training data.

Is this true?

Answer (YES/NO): YES